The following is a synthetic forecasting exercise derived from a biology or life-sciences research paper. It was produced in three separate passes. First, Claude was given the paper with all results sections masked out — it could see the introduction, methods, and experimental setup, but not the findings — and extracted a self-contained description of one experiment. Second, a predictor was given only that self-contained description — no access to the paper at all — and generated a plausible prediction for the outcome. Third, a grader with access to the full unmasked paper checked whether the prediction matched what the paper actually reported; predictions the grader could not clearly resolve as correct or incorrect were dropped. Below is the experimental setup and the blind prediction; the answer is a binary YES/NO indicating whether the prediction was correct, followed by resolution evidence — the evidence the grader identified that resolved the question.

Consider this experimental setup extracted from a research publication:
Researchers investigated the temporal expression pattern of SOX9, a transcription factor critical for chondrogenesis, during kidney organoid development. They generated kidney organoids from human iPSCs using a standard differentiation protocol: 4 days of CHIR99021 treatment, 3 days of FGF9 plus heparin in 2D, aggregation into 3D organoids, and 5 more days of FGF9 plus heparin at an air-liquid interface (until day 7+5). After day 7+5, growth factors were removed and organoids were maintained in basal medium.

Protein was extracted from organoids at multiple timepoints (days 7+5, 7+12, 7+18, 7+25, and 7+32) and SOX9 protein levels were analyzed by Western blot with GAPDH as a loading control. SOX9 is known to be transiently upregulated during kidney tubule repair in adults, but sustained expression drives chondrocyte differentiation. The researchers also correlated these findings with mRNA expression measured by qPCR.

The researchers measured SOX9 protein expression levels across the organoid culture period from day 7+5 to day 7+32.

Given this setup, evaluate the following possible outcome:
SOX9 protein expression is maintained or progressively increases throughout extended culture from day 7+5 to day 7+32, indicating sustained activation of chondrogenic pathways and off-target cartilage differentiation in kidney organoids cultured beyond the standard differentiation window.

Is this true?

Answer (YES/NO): YES